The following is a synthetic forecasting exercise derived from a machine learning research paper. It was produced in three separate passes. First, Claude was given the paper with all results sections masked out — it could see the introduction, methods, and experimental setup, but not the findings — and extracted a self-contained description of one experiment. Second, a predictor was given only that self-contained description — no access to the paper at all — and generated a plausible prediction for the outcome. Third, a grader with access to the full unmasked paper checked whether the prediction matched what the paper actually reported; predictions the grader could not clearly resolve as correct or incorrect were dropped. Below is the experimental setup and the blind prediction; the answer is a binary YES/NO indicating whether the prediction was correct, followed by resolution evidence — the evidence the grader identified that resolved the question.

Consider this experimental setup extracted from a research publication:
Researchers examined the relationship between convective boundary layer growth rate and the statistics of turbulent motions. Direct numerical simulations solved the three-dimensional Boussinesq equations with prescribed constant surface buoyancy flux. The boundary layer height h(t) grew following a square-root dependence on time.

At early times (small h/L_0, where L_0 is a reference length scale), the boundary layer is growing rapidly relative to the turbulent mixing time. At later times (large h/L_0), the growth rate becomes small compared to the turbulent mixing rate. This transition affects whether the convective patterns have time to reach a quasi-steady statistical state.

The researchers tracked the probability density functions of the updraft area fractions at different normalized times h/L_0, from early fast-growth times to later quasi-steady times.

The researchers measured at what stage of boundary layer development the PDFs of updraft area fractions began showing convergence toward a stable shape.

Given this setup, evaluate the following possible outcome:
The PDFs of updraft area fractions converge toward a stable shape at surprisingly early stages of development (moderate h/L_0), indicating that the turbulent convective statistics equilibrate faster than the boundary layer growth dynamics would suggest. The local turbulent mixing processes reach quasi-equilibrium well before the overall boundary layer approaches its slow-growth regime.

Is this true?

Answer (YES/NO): NO